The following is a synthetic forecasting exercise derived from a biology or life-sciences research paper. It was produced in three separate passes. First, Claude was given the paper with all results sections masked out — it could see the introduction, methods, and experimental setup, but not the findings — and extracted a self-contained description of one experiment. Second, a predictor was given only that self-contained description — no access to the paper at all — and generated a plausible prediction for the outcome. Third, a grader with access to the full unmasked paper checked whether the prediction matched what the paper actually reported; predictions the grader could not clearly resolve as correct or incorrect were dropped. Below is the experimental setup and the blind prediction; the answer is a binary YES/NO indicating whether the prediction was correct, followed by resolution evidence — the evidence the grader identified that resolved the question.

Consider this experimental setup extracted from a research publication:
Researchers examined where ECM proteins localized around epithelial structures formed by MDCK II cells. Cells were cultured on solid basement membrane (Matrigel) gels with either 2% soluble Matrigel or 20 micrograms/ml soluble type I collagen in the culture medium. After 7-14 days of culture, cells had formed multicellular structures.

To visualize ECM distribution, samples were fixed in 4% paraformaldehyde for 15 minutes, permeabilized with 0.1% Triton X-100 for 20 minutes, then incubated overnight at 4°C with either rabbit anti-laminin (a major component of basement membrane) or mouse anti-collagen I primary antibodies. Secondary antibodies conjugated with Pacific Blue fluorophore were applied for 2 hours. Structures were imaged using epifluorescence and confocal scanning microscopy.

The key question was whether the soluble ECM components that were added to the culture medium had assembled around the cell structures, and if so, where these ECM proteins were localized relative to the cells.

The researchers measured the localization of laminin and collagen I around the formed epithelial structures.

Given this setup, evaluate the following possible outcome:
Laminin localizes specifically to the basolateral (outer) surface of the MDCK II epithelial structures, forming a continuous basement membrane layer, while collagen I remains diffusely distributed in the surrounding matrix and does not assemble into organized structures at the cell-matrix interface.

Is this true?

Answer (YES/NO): NO